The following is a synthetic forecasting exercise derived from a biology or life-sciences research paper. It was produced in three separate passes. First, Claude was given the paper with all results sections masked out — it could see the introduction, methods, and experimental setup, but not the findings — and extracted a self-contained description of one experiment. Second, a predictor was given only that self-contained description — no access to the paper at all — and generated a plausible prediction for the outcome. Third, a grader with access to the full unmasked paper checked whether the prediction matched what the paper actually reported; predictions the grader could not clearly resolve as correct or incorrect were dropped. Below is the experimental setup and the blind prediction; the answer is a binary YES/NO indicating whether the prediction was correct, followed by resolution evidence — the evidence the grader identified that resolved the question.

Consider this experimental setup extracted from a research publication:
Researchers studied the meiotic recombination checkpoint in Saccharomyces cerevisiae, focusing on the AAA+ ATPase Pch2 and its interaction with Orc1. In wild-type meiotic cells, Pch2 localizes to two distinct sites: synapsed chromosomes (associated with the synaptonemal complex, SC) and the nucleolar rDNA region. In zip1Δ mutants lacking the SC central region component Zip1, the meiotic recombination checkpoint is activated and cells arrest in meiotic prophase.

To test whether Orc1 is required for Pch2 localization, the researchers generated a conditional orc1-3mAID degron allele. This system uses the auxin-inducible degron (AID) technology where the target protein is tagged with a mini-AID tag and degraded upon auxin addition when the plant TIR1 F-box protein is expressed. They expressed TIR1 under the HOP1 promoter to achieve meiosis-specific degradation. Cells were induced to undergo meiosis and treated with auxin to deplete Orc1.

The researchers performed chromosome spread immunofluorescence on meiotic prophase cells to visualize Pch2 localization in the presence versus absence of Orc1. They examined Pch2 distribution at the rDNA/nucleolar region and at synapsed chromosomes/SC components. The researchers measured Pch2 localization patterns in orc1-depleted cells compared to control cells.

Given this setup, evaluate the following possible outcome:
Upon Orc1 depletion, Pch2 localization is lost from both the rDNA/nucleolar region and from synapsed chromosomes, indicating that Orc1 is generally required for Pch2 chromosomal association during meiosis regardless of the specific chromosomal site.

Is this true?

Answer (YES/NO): NO